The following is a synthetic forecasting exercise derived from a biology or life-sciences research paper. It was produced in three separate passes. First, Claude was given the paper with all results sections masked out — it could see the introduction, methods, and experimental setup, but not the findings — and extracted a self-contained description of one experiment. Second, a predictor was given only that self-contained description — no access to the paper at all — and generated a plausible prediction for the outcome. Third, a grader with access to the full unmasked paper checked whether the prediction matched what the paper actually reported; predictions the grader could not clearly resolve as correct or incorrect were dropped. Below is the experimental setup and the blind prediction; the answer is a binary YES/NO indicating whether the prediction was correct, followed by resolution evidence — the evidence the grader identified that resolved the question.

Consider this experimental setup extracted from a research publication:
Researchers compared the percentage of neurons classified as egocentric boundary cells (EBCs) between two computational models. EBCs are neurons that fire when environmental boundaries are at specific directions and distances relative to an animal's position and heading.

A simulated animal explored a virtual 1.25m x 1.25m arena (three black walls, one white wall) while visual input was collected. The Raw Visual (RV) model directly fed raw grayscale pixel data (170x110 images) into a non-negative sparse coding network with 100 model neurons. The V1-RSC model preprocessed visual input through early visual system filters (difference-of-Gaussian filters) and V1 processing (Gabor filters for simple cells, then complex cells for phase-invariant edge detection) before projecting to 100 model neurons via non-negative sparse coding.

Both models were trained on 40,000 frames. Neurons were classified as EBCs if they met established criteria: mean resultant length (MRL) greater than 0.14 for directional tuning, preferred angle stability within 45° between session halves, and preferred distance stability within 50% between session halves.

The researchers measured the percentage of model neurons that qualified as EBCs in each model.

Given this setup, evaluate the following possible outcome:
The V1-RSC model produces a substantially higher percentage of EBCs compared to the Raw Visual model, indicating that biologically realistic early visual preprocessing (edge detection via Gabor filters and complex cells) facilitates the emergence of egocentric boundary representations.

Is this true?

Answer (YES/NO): YES